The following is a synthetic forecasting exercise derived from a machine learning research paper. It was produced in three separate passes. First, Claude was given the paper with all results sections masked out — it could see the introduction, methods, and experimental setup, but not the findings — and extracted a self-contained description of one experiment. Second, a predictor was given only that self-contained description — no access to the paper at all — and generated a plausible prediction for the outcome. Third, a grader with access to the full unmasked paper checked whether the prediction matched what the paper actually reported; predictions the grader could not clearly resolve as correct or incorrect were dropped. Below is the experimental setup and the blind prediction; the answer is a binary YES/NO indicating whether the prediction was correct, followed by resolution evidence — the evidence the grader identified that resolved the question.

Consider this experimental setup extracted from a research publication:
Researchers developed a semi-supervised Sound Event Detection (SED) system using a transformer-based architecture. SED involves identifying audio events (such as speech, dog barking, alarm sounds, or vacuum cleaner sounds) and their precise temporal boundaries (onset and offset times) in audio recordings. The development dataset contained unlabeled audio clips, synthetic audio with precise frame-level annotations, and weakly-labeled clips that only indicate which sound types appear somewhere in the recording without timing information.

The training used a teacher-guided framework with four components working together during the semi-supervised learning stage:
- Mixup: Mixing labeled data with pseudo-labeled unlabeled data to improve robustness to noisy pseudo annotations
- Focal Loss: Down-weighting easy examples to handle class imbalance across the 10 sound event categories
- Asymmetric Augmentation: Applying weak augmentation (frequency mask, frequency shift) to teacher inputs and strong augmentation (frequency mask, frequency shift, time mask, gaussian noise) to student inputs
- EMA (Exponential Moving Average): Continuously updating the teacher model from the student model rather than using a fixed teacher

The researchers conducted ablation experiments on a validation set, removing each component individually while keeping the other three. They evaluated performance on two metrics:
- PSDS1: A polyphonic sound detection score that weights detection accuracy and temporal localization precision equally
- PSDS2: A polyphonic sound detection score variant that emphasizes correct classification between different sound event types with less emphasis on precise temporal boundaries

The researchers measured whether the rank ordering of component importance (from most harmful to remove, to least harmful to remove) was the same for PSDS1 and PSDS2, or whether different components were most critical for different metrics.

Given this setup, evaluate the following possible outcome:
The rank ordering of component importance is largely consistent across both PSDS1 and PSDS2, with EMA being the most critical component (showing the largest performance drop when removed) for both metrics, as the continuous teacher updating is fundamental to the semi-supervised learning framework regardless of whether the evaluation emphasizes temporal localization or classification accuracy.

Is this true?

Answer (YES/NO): NO